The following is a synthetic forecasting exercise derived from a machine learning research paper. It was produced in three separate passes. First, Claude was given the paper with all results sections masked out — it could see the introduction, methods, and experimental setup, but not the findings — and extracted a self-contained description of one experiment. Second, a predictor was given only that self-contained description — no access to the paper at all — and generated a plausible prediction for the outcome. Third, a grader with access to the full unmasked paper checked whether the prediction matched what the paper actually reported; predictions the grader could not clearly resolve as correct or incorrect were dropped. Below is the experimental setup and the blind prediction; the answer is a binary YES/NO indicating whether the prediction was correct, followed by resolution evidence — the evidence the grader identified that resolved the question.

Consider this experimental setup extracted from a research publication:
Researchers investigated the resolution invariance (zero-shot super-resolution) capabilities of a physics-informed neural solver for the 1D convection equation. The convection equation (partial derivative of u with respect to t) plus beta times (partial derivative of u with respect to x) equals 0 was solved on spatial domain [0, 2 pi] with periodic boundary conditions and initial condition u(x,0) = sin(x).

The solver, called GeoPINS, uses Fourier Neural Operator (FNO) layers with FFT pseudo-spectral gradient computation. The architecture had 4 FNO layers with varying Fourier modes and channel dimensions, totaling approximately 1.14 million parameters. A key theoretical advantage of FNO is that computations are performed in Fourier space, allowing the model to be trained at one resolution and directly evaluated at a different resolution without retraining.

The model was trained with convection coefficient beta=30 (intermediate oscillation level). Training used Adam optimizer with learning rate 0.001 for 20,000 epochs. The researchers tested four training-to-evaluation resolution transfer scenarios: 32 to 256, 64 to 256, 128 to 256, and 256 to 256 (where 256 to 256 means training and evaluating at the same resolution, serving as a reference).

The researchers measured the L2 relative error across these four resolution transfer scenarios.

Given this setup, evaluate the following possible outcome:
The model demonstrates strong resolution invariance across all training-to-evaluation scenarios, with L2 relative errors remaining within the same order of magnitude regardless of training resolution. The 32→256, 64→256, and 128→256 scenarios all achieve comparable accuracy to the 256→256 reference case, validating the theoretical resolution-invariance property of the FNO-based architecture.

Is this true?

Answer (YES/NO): YES